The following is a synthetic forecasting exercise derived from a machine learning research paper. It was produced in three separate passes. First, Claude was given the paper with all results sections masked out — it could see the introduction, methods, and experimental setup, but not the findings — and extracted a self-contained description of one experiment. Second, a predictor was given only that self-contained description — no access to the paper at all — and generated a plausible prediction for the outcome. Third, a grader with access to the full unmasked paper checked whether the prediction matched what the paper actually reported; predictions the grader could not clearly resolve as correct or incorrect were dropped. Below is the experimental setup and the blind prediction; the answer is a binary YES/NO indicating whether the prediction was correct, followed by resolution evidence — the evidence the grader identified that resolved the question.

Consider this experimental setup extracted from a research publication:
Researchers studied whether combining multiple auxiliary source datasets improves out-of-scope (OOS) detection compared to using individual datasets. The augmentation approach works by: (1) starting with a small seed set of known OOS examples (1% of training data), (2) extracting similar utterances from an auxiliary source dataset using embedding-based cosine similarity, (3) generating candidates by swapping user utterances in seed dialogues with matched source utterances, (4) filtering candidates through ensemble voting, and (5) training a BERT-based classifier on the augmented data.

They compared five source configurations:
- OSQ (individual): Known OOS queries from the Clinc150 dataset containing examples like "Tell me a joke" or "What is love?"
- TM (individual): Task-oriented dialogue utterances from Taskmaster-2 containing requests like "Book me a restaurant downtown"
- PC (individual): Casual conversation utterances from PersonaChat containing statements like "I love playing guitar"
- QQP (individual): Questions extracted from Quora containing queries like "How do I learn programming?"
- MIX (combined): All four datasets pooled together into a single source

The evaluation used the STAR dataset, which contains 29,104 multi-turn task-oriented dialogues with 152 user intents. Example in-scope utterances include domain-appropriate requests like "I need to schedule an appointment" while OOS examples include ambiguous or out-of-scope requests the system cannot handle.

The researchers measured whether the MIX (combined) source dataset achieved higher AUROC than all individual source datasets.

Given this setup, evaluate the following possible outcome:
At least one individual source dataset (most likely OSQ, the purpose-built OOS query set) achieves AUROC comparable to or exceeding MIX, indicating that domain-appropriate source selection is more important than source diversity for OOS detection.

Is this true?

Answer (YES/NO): NO